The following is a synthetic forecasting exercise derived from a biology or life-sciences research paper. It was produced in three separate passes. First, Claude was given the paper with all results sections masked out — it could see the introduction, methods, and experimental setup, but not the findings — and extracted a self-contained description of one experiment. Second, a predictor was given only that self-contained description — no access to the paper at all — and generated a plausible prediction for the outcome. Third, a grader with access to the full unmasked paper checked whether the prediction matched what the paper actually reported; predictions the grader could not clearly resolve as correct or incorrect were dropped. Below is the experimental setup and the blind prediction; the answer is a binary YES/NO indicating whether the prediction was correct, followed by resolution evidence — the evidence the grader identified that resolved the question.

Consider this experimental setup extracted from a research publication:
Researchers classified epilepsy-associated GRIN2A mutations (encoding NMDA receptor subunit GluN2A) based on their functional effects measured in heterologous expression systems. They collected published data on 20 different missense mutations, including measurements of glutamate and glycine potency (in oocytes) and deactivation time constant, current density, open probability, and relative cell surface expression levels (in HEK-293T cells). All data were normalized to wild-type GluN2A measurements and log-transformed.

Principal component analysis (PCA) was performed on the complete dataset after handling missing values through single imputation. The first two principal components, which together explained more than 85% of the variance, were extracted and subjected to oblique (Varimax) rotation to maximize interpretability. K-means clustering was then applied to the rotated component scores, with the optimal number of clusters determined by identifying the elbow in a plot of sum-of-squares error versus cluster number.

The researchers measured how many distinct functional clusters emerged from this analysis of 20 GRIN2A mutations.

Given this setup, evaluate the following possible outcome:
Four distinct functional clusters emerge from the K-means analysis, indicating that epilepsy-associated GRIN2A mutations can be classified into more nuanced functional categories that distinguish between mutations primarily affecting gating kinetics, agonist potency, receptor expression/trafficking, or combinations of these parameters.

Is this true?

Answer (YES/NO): NO